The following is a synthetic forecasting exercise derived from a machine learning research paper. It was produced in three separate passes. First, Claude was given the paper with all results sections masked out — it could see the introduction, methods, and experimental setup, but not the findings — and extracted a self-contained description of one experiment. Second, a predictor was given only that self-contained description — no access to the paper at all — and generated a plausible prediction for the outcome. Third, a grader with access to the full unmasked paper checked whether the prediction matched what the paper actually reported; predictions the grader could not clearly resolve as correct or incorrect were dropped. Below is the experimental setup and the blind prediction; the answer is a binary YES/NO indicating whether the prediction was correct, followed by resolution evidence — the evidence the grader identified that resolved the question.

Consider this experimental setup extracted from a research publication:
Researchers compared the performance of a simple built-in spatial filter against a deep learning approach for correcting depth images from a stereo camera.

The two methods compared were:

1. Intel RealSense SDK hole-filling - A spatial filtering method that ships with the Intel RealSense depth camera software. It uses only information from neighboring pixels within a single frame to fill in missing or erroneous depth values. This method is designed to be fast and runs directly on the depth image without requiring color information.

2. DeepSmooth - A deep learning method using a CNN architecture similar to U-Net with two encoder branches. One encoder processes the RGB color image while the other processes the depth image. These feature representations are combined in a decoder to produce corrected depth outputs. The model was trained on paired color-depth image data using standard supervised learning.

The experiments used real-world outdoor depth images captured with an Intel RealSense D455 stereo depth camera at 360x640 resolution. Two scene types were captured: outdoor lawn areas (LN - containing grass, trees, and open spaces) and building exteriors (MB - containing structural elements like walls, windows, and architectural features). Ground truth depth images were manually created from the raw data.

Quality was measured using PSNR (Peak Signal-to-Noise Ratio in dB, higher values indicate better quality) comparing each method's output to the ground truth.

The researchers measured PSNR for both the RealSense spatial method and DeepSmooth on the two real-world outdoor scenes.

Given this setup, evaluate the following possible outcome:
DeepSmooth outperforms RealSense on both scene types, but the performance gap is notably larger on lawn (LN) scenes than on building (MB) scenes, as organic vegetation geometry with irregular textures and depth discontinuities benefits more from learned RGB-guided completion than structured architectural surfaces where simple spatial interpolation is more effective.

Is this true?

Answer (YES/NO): NO